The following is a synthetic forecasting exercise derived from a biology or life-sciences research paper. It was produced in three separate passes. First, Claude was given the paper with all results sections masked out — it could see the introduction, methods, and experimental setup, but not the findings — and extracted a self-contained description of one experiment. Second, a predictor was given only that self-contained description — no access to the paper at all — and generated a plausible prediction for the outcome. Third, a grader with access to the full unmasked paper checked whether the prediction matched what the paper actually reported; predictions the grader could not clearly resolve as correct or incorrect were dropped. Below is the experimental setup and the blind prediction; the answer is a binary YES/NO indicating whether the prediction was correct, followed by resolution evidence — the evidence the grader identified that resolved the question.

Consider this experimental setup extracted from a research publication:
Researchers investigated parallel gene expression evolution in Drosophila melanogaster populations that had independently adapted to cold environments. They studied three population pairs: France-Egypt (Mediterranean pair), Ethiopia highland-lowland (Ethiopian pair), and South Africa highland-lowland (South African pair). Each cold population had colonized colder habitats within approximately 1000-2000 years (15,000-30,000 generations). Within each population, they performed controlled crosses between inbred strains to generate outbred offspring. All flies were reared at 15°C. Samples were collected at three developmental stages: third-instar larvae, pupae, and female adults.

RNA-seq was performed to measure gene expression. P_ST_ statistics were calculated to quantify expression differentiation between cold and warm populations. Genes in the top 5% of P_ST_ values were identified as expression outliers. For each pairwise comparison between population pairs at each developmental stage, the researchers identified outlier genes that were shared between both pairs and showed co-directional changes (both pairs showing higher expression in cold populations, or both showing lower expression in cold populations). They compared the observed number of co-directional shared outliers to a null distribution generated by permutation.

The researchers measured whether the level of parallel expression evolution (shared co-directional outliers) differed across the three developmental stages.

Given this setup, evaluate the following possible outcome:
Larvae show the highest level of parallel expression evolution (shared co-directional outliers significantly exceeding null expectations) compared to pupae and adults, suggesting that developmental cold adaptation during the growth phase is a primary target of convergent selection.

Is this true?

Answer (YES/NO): NO